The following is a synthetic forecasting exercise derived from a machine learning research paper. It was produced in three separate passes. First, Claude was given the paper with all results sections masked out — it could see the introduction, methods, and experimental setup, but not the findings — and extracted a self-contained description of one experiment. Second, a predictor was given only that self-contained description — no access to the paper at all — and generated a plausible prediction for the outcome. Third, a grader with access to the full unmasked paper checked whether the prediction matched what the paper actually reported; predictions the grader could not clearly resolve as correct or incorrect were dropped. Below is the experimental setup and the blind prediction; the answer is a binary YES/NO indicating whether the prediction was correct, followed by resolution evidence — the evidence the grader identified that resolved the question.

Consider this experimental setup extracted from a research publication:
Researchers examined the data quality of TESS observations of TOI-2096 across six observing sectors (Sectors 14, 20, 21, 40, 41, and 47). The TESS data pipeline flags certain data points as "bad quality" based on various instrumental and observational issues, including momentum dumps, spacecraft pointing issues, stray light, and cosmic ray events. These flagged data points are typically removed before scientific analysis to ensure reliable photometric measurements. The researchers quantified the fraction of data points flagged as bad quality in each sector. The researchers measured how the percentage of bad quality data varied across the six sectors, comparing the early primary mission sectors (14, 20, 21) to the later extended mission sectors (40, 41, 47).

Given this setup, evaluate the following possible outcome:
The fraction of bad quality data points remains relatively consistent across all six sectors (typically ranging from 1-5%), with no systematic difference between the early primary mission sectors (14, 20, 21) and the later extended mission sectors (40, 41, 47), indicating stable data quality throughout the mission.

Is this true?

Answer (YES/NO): NO